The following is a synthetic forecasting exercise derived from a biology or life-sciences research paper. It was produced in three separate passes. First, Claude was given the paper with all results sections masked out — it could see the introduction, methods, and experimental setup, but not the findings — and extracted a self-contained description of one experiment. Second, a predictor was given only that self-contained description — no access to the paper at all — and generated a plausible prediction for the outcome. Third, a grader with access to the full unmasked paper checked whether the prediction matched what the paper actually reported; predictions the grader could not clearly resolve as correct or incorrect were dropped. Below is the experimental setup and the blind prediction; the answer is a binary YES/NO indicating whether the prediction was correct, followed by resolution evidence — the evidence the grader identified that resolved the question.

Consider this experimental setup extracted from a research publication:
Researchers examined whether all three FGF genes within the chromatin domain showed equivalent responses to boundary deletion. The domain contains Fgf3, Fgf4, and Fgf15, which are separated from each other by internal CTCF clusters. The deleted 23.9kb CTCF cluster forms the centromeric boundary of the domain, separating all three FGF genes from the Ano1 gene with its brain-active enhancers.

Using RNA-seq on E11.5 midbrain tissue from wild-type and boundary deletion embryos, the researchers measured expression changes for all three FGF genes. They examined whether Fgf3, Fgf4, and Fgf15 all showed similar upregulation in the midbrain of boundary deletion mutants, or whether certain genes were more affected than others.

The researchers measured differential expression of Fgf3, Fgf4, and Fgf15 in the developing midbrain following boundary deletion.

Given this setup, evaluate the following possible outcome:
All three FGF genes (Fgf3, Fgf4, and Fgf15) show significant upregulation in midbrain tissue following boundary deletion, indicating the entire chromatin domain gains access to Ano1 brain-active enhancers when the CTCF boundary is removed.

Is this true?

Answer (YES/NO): NO